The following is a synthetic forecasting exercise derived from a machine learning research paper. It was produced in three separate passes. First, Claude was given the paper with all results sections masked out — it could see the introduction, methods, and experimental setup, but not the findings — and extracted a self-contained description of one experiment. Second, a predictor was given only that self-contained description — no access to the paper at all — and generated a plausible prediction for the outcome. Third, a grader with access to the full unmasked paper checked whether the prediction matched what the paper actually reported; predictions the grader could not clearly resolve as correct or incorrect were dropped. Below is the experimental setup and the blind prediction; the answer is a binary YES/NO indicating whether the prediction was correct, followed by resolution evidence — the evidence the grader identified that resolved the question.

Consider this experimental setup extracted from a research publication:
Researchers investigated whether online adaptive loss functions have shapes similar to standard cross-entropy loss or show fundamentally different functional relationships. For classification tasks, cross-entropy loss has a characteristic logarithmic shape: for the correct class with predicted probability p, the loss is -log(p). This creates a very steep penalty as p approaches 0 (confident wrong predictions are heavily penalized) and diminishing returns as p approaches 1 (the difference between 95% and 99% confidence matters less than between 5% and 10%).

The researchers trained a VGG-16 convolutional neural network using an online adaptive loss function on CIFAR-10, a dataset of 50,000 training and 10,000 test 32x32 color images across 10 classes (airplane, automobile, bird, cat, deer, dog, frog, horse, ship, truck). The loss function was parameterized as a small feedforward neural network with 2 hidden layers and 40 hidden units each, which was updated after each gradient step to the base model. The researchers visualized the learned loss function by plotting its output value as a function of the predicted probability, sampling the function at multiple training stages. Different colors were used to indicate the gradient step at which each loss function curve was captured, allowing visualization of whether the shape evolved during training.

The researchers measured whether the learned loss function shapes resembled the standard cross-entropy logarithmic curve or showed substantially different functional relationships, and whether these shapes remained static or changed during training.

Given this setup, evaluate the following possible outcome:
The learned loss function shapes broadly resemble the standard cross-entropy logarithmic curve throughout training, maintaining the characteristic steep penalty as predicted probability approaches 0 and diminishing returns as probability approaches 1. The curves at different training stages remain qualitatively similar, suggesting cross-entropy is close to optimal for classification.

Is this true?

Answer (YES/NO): NO